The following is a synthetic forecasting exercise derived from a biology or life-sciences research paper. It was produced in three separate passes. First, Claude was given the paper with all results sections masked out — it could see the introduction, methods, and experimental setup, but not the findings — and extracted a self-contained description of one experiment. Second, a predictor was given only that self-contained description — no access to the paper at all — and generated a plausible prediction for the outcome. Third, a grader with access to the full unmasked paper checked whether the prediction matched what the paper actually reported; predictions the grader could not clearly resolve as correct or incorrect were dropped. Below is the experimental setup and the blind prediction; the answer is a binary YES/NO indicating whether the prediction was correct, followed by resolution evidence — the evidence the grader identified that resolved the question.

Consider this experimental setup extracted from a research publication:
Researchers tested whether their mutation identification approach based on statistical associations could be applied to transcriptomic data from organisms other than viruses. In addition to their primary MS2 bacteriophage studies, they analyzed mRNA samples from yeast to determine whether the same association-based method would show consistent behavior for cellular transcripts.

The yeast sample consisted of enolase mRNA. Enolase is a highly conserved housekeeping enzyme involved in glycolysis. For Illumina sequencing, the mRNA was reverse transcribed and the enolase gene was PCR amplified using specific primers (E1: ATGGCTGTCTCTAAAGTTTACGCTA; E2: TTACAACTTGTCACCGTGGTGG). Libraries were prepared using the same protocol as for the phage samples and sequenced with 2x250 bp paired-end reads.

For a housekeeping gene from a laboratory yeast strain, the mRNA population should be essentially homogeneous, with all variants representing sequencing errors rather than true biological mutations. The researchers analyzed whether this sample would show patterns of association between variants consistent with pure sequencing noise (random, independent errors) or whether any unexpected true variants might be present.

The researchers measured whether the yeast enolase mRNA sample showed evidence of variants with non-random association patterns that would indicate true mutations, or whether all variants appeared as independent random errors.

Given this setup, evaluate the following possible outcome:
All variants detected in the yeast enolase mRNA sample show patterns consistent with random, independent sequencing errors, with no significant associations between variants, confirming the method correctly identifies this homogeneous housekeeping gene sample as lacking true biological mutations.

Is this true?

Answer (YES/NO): NO